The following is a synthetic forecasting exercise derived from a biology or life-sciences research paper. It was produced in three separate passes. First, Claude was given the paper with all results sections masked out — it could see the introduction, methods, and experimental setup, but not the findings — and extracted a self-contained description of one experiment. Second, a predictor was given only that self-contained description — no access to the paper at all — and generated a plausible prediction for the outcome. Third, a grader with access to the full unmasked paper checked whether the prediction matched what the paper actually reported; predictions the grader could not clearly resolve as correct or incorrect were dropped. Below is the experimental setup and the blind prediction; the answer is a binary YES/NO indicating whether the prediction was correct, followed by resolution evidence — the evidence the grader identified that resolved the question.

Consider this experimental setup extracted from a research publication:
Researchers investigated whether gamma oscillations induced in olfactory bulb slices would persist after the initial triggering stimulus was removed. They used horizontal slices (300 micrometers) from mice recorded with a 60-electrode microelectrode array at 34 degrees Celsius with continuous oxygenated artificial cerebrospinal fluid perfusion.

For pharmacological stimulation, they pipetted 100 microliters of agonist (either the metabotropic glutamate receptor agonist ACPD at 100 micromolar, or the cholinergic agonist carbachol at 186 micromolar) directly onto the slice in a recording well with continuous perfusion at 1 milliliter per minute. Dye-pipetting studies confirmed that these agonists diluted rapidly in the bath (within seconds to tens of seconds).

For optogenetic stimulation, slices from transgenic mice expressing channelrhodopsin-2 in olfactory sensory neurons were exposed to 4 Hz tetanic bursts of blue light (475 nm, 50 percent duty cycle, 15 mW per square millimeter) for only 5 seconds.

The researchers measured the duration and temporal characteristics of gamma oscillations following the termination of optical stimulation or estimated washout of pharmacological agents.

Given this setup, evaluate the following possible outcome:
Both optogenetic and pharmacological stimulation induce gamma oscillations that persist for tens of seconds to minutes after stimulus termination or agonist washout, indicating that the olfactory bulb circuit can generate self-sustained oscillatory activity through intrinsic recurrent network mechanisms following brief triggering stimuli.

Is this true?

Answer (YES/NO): YES